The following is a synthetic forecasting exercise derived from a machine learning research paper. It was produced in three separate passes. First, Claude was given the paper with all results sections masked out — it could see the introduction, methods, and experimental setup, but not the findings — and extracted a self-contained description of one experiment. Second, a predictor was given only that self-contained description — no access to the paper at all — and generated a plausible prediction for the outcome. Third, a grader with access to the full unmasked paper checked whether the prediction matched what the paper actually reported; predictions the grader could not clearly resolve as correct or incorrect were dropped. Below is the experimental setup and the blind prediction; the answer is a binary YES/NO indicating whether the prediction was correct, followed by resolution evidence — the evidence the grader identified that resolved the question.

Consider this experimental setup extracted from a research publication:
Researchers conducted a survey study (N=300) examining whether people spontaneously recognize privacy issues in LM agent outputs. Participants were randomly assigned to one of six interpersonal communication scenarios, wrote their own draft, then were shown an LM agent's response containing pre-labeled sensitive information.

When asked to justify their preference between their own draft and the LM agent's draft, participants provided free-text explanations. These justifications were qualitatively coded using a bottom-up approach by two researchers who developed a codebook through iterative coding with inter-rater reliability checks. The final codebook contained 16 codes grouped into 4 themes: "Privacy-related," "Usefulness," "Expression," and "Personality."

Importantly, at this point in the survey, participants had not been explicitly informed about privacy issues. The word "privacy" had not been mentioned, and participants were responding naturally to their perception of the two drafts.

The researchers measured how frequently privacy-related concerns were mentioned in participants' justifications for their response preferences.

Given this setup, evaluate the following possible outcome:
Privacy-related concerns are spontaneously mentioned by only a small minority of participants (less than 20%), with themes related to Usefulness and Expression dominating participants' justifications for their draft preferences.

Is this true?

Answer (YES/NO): NO